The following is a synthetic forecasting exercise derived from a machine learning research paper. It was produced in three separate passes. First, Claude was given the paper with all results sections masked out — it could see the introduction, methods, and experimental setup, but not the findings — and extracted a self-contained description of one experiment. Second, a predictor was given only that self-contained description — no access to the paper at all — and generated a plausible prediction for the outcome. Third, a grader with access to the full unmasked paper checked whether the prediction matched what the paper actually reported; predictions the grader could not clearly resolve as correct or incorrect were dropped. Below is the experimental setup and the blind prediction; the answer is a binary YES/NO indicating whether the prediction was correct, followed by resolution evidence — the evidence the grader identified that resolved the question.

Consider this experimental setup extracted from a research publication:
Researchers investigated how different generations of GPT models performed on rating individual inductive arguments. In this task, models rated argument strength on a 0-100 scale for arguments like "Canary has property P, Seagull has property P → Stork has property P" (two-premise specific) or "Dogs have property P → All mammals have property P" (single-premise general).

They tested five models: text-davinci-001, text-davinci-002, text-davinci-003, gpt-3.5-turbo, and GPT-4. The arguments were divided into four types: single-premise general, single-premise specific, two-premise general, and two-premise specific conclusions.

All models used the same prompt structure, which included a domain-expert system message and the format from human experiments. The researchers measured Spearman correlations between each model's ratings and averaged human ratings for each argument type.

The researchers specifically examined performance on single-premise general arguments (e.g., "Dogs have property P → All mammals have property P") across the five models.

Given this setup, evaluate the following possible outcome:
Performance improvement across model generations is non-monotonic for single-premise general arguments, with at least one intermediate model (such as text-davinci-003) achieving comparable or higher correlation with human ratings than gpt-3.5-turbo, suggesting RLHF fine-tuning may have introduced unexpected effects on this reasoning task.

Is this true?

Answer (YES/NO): YES